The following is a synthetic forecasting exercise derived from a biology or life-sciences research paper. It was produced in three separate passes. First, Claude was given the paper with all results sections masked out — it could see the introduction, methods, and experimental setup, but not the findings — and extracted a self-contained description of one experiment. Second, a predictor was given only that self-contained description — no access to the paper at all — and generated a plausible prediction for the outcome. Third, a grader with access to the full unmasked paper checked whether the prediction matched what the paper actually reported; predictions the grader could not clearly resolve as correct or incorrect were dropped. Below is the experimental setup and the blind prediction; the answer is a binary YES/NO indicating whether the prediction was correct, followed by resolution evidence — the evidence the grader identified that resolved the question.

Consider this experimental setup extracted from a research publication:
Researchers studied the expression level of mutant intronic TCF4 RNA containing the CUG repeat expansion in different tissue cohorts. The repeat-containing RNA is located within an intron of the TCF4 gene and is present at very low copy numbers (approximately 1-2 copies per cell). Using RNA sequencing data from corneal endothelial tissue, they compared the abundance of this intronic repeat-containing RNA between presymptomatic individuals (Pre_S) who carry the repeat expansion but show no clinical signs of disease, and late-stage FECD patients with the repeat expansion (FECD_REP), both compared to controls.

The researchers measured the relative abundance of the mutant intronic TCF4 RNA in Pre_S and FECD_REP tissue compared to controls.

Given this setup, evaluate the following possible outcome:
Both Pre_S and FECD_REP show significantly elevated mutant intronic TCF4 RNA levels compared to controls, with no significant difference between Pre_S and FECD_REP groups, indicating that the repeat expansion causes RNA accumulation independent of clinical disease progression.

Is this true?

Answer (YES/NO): YES